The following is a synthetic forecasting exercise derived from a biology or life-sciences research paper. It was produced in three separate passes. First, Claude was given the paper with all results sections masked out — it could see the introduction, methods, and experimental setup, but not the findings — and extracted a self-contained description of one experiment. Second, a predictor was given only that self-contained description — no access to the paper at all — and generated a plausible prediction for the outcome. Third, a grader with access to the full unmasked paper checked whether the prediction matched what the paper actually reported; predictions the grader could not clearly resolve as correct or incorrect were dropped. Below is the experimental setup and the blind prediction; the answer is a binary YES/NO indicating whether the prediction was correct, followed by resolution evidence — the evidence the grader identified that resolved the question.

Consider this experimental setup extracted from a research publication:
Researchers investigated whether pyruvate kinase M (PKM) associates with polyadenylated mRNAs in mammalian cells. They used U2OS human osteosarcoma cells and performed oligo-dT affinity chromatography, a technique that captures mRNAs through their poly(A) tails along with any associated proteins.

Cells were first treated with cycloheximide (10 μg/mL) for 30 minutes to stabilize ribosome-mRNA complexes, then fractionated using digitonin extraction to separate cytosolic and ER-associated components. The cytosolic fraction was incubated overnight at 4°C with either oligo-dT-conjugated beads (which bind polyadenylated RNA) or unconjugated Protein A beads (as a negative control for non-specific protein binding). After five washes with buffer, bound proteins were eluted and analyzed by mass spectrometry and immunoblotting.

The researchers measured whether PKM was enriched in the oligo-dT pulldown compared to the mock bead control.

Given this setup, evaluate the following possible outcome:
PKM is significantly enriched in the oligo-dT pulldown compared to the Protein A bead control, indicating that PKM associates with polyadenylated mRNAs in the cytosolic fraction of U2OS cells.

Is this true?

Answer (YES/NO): YES